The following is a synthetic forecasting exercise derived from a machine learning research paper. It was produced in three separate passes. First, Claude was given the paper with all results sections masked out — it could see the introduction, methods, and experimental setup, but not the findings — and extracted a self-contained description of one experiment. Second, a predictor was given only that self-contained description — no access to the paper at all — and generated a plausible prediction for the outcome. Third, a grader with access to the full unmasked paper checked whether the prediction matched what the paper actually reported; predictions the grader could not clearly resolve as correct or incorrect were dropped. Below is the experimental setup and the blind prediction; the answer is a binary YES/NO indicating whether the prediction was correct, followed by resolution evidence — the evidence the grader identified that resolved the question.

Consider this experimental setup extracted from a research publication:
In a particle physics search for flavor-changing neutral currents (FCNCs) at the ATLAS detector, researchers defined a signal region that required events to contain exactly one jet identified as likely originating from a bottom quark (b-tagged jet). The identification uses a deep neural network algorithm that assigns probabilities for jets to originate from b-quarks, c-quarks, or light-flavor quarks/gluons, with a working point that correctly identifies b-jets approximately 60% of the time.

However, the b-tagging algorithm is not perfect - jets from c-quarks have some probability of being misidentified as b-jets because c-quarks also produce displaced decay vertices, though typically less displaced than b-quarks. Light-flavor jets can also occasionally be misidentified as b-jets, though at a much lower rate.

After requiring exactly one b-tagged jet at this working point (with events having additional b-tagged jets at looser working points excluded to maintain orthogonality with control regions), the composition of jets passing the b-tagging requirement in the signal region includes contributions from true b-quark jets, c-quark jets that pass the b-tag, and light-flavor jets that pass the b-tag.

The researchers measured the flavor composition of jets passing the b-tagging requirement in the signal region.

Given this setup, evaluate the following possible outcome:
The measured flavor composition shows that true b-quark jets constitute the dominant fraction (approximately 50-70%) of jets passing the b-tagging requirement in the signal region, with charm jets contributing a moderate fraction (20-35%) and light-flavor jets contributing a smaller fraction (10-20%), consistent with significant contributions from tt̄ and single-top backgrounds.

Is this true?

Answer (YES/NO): NO